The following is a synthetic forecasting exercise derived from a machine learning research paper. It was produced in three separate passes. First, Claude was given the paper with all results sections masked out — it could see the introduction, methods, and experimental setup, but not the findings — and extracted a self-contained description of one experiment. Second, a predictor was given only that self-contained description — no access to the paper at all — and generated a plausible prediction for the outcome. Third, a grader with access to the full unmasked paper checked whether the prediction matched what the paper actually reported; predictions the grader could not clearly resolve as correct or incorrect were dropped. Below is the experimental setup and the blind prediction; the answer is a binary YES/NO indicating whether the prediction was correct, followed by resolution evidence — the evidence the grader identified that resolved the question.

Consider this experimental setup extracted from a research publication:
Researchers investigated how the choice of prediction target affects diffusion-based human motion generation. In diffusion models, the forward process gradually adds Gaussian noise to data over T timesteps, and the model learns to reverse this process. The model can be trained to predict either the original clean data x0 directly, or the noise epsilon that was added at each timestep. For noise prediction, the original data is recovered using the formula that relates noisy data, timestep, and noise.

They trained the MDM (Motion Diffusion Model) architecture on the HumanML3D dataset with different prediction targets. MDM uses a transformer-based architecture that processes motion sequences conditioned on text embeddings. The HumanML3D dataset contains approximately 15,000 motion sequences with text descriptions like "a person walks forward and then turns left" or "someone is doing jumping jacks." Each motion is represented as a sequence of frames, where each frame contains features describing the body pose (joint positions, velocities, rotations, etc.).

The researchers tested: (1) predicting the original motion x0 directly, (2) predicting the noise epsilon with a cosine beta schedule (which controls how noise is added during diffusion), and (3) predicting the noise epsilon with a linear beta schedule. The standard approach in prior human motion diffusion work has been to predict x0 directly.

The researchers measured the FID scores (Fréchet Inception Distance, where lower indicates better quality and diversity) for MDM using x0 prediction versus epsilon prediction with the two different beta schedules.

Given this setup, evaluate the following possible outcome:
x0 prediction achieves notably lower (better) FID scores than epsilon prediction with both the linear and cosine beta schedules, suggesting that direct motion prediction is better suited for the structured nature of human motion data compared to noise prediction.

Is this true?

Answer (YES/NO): YES